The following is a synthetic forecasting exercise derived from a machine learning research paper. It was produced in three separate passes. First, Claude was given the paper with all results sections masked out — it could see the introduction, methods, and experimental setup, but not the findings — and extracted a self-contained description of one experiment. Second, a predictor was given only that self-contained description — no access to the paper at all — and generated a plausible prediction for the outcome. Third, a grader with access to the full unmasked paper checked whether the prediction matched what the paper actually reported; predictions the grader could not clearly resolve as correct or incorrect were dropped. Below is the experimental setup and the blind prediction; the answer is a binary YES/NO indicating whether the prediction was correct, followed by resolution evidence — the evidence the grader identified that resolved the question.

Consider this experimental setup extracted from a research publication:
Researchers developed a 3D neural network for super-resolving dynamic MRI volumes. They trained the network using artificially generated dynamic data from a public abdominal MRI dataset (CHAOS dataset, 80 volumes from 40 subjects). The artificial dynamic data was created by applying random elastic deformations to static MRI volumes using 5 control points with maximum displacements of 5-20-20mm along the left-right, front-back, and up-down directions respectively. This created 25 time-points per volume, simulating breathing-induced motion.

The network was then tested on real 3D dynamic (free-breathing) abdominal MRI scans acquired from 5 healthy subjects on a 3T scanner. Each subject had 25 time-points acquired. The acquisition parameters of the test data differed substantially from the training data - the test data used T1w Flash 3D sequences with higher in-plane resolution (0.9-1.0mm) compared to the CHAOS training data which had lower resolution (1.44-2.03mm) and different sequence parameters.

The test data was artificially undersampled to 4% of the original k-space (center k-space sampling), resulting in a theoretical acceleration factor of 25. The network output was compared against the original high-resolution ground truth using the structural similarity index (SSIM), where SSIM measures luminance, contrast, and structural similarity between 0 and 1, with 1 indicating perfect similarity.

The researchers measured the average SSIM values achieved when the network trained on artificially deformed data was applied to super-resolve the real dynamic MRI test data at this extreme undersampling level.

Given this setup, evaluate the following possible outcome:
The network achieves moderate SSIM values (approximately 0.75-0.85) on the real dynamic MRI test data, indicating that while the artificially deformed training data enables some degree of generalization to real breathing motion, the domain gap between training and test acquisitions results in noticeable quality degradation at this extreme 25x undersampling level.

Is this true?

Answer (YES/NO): NO